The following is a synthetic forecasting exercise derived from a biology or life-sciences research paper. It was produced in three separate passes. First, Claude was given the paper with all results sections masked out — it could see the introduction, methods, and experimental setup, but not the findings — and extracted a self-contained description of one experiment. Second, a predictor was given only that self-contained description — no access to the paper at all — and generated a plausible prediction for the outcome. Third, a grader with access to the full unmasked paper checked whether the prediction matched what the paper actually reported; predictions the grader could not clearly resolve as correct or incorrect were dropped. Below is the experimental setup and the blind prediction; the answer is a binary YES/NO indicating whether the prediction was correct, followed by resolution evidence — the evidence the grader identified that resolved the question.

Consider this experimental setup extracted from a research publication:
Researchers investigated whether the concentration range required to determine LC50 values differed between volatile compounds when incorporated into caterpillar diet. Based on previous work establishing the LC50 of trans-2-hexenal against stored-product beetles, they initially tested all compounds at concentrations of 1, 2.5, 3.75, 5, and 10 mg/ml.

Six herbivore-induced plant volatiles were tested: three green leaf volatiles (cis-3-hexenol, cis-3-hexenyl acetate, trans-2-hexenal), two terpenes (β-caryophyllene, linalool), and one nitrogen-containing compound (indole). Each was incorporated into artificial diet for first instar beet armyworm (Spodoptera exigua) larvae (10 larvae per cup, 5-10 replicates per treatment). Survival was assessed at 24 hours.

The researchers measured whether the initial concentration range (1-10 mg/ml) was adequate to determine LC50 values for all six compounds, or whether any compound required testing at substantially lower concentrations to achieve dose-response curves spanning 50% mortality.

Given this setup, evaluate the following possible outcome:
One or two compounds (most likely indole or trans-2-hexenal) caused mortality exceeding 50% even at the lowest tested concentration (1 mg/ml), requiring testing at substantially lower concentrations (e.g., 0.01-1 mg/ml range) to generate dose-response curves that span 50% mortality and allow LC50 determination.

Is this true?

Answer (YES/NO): YES